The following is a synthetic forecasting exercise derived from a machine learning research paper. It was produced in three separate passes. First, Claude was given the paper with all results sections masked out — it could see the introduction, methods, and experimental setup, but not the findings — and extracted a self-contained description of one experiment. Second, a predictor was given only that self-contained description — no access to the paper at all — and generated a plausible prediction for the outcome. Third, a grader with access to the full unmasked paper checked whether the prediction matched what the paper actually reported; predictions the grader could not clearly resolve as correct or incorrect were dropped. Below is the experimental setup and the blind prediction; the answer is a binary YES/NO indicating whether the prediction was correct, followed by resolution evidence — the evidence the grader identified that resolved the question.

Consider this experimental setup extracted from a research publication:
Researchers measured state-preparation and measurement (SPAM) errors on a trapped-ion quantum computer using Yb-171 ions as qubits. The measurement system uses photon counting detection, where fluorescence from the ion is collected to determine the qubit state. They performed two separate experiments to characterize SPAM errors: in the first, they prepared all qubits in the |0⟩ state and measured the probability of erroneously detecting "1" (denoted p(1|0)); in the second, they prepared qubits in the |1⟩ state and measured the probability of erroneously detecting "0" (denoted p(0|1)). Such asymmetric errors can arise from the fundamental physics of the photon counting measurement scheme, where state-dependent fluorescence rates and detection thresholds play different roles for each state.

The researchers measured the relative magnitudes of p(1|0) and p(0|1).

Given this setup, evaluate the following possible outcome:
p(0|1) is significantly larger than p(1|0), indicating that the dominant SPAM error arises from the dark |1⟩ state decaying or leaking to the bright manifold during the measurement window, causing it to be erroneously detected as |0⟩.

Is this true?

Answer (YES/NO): YES